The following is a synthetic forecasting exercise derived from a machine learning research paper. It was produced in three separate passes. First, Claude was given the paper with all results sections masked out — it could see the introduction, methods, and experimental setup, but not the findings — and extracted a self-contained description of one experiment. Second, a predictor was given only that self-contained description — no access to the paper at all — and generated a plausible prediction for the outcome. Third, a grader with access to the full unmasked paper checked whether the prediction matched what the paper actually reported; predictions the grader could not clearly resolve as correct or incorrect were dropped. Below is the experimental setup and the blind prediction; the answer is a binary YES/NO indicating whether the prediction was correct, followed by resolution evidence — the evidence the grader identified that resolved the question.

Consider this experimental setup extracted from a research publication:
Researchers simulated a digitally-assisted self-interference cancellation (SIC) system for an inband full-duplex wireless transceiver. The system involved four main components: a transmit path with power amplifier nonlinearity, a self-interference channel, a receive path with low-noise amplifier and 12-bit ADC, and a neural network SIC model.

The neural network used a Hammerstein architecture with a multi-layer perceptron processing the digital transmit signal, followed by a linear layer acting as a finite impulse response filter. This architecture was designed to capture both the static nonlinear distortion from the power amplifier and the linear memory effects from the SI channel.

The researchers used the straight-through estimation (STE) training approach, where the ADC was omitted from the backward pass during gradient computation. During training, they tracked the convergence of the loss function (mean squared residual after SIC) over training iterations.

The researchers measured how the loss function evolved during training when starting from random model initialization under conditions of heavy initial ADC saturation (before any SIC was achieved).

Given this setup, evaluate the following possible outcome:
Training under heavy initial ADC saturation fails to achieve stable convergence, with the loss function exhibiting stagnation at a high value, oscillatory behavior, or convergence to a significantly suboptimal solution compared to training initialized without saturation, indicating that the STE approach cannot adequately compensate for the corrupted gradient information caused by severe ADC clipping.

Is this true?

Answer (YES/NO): NO